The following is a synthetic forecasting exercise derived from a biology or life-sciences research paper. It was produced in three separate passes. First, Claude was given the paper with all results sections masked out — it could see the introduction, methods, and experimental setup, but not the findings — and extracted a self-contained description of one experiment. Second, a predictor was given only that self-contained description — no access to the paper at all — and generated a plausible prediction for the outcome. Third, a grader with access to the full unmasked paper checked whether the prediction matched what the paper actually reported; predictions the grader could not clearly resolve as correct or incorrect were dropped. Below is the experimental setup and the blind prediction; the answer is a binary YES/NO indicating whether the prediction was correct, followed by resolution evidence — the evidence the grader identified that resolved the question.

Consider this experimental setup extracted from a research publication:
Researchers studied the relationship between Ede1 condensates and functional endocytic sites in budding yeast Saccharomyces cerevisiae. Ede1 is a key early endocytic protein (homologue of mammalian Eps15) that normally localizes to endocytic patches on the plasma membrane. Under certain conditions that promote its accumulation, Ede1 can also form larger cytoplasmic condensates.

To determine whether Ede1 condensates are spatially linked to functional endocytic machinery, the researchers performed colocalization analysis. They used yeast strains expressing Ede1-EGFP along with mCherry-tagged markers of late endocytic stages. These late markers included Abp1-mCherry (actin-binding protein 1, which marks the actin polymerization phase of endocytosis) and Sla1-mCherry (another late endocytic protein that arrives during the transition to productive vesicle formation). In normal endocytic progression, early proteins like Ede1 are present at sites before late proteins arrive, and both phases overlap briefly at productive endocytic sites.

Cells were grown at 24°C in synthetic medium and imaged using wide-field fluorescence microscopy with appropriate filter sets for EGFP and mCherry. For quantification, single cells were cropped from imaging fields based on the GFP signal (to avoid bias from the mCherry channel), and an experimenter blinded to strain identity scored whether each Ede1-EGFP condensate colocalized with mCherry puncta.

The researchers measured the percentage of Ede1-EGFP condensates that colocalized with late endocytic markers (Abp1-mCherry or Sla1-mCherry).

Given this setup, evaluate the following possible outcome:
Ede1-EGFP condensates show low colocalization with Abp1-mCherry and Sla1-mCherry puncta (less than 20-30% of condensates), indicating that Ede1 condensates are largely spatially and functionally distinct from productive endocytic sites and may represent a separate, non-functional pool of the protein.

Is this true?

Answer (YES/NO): NO